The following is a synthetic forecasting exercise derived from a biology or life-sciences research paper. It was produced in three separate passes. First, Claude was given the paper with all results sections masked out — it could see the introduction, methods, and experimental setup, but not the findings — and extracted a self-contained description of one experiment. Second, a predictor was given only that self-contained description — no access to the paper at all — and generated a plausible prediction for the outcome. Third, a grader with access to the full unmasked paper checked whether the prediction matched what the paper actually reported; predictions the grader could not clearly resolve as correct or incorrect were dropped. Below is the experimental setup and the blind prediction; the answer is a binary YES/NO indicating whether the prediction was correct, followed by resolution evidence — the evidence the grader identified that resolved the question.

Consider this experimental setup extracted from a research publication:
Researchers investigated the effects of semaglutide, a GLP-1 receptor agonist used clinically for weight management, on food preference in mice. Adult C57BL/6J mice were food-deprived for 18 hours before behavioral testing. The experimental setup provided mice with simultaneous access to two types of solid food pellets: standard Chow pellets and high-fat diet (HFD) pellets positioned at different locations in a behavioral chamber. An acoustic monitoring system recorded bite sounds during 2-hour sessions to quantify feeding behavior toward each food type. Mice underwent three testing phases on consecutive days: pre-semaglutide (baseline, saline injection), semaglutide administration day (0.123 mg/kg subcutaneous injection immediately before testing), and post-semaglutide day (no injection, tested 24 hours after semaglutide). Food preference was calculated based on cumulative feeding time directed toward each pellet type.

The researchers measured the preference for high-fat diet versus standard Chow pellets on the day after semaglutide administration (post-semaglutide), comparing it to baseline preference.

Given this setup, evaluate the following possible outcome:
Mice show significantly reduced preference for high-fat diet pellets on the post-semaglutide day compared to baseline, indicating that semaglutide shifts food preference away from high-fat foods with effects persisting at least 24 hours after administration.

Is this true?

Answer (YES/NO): YES